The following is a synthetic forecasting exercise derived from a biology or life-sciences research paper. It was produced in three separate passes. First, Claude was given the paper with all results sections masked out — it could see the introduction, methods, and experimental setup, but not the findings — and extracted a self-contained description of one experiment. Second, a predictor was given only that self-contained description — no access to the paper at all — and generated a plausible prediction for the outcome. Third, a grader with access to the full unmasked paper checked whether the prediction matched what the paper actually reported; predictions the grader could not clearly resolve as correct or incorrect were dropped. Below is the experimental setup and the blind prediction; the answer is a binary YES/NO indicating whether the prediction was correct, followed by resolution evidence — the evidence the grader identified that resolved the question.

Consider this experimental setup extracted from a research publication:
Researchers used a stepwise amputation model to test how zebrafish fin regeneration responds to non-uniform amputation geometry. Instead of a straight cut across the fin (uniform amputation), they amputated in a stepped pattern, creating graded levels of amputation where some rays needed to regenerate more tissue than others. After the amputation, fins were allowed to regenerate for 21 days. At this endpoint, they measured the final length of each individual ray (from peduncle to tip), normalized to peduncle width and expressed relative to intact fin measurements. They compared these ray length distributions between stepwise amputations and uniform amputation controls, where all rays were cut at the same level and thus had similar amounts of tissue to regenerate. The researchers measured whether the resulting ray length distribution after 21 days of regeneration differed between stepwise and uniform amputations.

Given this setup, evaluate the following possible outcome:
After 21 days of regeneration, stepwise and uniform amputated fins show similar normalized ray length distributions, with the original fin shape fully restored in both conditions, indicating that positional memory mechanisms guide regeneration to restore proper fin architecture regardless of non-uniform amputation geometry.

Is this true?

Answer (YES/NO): NO